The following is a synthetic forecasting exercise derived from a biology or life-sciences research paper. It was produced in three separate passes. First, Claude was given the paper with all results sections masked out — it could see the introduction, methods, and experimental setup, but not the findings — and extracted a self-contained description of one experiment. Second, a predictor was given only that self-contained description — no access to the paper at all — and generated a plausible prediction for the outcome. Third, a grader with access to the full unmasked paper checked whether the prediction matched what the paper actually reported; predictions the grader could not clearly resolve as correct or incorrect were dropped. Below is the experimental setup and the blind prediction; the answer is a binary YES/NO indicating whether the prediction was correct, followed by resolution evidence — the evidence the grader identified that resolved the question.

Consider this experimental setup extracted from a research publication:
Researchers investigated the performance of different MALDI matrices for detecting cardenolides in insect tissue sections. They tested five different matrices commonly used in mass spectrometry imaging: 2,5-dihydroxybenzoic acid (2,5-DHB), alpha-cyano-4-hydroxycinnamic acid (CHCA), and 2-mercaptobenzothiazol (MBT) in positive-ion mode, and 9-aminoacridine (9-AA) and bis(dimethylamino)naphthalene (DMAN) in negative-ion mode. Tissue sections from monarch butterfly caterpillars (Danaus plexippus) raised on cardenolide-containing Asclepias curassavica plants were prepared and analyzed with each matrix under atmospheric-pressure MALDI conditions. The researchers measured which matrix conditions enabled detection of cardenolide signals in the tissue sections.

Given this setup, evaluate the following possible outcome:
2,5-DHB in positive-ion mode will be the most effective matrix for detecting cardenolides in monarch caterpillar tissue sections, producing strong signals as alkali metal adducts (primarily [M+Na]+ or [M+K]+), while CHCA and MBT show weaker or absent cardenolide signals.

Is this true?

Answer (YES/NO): YES